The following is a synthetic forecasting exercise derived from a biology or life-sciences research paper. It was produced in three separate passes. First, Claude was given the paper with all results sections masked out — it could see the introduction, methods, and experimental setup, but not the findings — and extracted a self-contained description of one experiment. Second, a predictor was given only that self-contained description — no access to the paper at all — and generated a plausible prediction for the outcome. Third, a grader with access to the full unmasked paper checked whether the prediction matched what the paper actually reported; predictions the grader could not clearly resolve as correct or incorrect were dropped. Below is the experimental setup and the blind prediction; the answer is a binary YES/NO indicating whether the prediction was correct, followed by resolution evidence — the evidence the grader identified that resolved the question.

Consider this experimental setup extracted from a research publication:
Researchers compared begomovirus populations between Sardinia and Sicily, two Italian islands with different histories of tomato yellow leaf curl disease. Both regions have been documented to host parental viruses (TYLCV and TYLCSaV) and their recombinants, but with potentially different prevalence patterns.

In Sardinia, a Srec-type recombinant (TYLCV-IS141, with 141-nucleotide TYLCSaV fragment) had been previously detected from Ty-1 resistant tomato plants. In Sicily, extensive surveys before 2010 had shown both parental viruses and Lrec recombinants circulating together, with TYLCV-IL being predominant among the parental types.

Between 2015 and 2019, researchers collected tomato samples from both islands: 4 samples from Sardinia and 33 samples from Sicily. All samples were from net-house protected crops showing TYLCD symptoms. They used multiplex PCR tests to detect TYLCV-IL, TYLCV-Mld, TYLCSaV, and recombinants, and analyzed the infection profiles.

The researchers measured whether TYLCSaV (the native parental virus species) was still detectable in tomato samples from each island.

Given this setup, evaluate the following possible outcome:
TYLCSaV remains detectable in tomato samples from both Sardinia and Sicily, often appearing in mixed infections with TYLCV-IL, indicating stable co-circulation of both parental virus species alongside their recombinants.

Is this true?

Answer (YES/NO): NO